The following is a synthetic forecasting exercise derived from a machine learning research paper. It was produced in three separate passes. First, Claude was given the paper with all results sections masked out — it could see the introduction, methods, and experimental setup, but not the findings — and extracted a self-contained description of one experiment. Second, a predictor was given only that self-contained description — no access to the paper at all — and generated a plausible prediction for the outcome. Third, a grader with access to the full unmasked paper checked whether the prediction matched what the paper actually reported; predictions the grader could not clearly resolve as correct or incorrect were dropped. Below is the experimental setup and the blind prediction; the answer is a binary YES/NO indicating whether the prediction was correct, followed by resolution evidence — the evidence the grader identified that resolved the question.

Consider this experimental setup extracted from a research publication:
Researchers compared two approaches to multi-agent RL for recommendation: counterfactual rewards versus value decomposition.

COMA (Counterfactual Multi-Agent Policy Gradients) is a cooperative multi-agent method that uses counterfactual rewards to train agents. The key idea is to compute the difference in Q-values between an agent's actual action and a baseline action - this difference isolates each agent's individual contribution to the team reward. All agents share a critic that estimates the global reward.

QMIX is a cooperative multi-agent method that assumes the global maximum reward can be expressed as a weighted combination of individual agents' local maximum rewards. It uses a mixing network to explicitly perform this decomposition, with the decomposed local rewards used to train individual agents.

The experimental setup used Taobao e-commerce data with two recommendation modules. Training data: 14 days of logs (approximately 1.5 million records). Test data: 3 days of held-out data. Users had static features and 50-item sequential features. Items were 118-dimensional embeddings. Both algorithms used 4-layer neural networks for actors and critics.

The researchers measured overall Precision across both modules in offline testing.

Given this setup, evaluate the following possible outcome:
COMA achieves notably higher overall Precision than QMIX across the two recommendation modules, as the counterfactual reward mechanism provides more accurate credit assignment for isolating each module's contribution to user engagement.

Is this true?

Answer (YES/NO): NO